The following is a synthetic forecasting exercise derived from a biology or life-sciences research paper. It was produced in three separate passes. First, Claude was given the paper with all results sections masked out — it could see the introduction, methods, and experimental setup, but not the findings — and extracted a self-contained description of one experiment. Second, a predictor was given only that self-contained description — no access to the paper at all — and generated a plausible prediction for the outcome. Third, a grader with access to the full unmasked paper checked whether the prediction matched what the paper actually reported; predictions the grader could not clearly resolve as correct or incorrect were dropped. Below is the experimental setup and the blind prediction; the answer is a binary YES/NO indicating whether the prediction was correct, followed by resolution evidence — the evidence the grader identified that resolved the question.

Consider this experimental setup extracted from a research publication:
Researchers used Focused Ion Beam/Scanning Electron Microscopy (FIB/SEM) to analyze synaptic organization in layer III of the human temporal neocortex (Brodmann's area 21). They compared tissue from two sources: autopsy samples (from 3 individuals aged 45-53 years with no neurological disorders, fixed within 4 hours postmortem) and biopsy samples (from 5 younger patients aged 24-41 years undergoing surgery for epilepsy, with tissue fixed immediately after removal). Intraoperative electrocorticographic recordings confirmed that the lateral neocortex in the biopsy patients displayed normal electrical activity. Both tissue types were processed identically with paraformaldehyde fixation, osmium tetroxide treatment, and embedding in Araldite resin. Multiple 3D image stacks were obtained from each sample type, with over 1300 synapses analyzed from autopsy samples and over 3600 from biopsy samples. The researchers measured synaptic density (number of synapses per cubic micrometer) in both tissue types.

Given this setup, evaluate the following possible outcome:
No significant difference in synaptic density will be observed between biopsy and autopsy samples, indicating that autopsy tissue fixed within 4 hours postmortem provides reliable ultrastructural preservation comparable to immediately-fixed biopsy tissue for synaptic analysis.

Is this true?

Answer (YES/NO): NO